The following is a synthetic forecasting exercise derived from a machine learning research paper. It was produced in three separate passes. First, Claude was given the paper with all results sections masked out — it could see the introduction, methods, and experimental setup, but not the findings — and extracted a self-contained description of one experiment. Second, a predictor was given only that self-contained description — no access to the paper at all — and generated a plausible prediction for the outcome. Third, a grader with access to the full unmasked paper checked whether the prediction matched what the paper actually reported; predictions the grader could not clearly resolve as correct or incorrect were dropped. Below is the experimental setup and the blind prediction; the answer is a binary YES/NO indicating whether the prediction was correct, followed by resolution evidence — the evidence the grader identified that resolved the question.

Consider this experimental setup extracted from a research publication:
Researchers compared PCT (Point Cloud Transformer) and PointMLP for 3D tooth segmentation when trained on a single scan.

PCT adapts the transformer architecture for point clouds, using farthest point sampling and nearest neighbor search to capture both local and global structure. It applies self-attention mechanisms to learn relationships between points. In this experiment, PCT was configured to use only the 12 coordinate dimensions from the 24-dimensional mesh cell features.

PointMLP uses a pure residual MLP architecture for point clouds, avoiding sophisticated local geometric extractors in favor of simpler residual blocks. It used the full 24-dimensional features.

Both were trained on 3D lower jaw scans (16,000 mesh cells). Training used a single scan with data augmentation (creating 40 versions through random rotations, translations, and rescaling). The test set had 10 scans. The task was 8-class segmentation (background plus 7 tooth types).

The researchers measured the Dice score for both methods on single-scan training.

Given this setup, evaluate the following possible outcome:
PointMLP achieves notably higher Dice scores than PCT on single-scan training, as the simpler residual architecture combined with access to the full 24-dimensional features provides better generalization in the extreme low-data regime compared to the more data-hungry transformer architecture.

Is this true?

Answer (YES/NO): YES